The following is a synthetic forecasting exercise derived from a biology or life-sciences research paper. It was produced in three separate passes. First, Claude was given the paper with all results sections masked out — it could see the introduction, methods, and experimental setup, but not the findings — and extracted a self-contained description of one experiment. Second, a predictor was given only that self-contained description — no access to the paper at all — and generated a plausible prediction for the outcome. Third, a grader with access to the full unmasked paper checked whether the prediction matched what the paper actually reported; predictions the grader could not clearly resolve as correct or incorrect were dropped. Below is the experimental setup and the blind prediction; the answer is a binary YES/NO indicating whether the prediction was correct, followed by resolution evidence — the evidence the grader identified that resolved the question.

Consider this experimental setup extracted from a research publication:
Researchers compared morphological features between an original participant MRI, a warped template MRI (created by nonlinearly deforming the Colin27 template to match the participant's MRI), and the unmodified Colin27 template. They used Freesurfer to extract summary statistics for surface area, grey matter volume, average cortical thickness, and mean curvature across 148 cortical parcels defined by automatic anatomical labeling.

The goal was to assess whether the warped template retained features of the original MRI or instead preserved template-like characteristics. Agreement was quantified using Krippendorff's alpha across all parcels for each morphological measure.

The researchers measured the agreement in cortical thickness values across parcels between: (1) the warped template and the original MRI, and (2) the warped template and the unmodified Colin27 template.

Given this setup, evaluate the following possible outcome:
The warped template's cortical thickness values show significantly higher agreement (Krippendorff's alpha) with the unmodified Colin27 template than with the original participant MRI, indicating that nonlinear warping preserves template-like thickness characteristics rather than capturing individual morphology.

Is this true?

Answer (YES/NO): YES